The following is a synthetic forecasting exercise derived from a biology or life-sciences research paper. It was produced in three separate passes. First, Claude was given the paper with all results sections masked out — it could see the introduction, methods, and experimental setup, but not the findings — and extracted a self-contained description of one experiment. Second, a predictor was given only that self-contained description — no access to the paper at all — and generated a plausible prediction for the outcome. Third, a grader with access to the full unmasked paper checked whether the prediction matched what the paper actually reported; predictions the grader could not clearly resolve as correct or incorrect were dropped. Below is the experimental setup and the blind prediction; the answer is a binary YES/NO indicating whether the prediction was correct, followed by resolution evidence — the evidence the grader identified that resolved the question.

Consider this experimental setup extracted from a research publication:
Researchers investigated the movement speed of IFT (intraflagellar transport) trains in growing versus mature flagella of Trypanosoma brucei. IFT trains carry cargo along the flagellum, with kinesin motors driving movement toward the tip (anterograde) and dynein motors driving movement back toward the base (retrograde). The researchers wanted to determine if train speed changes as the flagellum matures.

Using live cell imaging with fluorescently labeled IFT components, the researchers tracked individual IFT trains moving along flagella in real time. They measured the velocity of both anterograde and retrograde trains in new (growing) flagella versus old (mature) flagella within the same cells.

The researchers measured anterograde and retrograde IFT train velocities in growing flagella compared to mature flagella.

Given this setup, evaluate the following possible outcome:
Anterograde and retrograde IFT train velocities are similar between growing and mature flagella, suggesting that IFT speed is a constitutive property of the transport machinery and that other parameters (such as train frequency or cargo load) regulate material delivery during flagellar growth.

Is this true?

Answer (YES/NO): YES